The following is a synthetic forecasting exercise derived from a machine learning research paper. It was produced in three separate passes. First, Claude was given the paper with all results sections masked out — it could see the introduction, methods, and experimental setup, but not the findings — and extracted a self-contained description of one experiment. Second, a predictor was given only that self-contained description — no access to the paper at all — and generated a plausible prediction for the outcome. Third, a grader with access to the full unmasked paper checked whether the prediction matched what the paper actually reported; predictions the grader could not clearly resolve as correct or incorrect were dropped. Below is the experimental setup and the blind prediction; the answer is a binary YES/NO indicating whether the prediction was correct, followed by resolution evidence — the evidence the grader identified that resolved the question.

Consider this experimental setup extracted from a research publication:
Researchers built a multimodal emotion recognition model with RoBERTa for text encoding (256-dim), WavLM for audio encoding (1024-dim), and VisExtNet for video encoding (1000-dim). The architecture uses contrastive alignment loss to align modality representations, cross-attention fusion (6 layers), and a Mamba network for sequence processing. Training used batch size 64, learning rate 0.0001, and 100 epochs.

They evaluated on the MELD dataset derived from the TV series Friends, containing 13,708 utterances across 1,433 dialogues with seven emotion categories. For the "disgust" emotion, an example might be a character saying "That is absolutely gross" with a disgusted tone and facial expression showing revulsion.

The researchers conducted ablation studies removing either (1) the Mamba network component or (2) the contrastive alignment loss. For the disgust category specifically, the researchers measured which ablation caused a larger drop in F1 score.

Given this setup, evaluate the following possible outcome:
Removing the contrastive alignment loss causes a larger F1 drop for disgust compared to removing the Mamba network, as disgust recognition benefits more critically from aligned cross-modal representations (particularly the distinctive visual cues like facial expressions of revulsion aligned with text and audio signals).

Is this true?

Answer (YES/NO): YES